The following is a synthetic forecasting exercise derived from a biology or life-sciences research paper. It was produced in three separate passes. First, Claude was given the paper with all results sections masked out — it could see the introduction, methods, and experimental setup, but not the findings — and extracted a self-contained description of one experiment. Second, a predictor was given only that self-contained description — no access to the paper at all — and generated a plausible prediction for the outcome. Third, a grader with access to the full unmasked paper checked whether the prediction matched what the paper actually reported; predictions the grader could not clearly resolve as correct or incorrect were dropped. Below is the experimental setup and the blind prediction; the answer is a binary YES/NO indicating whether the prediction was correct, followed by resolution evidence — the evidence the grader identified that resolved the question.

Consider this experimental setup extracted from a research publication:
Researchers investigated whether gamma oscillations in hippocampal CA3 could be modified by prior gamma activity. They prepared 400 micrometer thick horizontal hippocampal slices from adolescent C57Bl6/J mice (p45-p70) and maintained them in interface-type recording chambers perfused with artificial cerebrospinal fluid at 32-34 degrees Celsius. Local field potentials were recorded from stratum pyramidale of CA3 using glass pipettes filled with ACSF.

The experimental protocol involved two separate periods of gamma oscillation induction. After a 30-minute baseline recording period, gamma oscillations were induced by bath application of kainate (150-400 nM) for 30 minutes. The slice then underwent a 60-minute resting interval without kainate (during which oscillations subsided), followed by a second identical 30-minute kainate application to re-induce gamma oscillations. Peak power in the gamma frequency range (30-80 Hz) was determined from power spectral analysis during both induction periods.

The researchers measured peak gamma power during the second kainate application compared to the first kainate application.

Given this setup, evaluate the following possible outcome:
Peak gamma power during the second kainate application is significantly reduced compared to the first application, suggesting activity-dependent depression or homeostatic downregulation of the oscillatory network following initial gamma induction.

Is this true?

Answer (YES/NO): NO